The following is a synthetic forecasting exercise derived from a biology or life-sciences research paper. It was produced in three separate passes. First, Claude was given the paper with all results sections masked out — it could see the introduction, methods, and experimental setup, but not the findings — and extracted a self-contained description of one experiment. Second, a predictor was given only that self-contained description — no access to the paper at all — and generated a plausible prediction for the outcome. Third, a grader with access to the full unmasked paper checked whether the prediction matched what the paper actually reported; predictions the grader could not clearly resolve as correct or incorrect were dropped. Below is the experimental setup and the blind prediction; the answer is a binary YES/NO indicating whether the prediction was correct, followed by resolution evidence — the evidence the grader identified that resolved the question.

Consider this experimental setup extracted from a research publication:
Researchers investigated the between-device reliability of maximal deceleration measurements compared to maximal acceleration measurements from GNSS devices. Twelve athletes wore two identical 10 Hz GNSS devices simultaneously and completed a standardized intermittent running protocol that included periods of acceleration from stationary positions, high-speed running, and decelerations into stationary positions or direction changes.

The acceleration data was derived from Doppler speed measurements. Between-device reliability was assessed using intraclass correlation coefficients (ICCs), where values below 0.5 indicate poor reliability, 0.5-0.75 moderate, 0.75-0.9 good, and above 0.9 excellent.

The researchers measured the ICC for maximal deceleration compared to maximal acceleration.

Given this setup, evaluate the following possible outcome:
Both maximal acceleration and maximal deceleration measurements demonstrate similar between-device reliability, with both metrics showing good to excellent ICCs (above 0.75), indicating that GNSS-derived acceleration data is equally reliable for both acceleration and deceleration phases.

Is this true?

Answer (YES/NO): YES